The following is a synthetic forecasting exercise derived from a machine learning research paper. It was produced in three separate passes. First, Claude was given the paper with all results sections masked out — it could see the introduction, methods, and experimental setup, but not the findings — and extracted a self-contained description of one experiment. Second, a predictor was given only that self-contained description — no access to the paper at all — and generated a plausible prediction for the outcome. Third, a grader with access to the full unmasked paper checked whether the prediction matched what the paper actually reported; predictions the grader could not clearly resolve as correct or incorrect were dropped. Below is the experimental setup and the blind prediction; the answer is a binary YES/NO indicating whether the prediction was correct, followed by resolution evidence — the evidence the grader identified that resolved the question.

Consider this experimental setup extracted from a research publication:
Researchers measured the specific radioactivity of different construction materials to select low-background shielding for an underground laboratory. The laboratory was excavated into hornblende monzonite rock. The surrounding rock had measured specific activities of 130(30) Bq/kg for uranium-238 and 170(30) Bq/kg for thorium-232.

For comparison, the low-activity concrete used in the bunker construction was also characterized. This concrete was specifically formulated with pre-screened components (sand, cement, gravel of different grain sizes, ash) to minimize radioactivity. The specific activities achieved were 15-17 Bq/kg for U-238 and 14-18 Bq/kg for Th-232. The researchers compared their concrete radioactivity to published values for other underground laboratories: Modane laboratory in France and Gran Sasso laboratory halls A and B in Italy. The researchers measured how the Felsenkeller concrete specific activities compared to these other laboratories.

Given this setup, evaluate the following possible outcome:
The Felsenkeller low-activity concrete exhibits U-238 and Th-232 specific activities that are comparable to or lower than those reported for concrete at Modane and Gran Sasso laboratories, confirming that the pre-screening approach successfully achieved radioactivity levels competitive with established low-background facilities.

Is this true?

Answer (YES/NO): NO